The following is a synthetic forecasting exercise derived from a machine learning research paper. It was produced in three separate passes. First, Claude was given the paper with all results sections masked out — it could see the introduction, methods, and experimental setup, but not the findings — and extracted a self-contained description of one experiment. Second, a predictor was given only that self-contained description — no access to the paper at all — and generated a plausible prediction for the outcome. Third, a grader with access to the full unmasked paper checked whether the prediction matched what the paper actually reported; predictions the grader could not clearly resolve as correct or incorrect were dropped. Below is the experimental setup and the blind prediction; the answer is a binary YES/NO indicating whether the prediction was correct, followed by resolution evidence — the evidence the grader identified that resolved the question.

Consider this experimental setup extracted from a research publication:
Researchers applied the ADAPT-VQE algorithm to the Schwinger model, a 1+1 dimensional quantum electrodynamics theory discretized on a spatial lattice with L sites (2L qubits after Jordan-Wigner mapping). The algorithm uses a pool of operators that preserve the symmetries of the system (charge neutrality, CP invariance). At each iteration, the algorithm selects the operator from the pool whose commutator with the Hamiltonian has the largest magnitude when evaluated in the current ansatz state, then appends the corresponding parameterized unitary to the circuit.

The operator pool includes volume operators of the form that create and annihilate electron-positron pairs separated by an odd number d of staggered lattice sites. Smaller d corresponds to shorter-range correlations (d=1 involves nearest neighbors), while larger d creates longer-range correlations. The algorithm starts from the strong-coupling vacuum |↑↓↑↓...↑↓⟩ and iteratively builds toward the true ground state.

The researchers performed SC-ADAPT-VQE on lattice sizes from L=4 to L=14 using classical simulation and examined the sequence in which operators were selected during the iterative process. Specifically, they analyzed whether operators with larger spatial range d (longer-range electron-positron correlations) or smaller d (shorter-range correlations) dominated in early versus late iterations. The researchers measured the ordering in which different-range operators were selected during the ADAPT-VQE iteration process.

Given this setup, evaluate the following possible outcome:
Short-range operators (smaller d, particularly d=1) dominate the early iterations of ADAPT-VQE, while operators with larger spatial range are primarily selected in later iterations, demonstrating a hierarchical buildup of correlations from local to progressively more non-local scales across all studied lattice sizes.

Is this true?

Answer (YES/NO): YES